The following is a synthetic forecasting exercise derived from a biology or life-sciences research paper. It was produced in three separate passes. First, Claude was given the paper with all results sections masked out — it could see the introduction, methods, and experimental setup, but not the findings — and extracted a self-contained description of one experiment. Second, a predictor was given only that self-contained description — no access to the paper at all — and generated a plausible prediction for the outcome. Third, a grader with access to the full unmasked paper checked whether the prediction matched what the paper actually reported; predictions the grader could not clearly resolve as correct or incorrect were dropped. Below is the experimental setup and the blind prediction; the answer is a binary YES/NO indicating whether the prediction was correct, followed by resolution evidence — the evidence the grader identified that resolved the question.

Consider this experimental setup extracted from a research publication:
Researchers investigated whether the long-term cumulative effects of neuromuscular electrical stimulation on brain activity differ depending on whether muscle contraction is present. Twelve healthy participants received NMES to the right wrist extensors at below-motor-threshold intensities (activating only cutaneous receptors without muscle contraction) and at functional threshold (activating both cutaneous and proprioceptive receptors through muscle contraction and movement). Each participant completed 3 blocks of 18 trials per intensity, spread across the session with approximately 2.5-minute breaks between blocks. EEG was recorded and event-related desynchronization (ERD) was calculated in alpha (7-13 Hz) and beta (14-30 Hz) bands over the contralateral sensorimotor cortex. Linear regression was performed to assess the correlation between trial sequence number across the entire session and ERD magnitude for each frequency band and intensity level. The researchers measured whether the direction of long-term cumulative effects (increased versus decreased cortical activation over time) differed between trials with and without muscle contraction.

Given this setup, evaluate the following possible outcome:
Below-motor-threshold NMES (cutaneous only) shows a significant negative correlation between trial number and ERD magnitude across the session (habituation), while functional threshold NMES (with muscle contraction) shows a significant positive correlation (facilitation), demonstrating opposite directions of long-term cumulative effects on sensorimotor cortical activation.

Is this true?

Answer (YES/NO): YES